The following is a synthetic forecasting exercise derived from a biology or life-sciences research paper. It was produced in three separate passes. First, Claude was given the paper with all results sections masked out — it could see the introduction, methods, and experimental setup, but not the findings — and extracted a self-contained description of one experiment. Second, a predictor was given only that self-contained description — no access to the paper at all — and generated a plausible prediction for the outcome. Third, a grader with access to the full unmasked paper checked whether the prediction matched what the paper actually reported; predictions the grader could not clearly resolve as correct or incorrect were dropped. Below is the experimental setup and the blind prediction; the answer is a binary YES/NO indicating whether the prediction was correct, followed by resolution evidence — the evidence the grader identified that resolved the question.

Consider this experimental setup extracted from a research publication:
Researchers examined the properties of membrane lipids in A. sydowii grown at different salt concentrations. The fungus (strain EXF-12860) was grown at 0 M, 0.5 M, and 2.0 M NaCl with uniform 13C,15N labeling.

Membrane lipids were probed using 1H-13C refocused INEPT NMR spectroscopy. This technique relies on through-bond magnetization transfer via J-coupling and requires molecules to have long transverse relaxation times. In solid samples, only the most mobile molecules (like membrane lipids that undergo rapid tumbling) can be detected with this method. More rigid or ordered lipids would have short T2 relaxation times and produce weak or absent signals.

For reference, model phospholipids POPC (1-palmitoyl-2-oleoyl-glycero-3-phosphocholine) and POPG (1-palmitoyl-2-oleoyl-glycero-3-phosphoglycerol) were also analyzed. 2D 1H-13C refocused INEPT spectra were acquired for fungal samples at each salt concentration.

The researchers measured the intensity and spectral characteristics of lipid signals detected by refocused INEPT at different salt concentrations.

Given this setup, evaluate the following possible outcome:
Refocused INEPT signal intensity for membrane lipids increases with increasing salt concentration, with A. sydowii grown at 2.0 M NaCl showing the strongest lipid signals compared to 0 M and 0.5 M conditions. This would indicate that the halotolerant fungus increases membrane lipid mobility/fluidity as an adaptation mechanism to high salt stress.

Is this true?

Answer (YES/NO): NO